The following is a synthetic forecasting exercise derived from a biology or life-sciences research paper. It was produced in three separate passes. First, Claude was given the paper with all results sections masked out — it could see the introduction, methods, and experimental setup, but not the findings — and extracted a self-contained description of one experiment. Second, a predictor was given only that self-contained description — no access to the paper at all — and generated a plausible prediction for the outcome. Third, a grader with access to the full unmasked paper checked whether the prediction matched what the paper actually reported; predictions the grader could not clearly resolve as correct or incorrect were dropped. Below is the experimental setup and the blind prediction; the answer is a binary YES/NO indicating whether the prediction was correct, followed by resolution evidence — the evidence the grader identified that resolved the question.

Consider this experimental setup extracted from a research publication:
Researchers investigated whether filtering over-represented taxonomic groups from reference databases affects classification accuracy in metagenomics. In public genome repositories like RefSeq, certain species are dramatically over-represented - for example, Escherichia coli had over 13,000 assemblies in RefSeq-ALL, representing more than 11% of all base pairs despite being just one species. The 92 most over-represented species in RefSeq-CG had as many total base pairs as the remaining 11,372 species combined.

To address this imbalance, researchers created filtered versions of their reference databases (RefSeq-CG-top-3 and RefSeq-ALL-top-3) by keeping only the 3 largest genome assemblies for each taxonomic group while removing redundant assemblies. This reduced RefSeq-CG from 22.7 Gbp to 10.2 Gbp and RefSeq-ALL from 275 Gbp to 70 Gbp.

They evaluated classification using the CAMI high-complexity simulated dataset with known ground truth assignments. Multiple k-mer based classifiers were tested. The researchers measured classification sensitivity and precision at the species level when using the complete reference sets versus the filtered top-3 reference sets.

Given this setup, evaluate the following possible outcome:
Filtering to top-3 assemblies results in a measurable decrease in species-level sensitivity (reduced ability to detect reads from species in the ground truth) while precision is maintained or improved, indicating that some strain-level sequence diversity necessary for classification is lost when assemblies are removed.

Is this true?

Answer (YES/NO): NO